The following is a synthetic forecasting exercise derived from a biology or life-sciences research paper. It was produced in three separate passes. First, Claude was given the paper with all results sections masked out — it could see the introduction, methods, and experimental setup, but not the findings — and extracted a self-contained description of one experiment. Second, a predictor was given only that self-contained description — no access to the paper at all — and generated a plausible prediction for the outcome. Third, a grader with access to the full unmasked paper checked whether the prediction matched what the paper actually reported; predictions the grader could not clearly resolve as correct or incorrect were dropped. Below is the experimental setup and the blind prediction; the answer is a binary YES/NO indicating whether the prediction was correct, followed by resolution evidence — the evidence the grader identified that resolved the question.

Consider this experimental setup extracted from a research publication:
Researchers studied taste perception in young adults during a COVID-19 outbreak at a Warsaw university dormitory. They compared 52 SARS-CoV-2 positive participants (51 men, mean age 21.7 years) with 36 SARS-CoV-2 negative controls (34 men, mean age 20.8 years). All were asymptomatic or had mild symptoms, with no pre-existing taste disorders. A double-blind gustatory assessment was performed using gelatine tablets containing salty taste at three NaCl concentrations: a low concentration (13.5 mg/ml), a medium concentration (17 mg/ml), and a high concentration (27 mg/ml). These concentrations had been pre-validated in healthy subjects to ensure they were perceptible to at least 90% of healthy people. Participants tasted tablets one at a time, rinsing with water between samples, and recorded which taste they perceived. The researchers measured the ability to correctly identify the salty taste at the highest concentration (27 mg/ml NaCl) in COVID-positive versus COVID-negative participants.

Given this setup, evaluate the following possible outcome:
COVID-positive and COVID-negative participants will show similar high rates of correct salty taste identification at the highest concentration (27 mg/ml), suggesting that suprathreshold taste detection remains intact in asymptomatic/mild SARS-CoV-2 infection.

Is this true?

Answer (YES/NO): YES